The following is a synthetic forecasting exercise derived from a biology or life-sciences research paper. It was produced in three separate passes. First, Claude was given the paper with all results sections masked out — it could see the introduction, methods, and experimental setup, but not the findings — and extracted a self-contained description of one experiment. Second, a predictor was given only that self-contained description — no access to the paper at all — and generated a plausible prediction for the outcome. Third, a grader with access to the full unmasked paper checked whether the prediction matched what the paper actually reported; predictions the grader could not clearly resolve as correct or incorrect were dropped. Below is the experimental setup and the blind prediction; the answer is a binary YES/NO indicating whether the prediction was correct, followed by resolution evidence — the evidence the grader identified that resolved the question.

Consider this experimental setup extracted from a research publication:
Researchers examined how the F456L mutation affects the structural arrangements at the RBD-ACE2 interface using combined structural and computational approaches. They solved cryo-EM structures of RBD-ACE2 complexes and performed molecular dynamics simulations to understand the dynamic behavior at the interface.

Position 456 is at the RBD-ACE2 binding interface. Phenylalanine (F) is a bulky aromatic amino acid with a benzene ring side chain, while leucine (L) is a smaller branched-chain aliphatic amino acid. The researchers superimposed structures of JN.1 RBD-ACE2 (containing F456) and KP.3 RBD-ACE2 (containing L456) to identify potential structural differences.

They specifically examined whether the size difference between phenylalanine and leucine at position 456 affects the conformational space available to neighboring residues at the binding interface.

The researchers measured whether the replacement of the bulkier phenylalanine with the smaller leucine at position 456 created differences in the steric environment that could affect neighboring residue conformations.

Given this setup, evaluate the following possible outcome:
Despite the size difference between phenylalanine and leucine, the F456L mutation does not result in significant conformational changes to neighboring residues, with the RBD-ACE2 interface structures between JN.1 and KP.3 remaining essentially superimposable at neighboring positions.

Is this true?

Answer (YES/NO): NO